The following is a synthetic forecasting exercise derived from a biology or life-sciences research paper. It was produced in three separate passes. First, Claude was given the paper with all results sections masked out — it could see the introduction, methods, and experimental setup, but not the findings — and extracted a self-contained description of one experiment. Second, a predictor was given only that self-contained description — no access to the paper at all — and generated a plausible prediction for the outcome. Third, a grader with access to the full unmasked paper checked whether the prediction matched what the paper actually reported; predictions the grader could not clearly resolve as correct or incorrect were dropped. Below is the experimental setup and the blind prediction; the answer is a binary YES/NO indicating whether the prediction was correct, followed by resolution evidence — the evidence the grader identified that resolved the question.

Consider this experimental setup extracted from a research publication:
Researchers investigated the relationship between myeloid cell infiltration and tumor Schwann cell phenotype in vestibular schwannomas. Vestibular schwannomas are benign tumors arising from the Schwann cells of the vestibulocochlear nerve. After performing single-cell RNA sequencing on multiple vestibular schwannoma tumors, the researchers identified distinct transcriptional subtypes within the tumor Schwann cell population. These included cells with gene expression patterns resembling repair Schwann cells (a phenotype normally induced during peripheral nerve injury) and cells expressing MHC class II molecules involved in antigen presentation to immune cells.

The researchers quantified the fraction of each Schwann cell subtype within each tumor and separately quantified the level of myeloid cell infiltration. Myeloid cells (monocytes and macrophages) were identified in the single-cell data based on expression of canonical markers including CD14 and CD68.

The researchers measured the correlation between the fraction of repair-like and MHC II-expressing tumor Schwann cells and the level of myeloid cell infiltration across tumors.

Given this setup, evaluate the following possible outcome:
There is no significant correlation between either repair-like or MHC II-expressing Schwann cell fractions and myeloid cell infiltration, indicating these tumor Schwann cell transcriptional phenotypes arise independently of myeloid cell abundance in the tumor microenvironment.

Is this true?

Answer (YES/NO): NO